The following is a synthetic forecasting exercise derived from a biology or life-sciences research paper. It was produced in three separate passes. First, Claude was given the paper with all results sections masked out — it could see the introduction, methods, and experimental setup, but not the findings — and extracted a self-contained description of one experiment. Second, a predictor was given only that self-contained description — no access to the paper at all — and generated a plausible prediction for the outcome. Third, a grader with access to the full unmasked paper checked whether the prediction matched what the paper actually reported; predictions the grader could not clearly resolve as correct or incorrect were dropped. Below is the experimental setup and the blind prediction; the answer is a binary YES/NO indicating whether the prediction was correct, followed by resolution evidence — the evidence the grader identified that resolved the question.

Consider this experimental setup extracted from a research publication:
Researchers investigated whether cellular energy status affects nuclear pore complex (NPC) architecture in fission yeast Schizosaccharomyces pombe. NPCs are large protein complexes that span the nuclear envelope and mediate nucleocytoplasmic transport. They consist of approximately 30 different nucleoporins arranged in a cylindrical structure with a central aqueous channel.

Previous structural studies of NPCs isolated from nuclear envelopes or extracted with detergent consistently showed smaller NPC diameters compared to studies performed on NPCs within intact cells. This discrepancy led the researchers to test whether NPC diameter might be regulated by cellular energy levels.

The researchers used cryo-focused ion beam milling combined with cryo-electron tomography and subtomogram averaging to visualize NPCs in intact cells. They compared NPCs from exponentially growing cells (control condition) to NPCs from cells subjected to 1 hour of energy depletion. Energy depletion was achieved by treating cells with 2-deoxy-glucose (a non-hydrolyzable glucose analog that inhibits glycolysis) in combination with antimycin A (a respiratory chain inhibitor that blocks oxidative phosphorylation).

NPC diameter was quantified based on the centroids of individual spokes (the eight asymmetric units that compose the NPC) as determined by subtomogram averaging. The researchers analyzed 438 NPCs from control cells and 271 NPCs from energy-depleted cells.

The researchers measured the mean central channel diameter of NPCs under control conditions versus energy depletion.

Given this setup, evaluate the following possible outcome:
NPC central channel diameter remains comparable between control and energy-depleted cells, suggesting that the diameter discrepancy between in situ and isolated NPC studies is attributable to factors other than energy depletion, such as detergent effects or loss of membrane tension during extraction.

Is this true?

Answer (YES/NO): NO